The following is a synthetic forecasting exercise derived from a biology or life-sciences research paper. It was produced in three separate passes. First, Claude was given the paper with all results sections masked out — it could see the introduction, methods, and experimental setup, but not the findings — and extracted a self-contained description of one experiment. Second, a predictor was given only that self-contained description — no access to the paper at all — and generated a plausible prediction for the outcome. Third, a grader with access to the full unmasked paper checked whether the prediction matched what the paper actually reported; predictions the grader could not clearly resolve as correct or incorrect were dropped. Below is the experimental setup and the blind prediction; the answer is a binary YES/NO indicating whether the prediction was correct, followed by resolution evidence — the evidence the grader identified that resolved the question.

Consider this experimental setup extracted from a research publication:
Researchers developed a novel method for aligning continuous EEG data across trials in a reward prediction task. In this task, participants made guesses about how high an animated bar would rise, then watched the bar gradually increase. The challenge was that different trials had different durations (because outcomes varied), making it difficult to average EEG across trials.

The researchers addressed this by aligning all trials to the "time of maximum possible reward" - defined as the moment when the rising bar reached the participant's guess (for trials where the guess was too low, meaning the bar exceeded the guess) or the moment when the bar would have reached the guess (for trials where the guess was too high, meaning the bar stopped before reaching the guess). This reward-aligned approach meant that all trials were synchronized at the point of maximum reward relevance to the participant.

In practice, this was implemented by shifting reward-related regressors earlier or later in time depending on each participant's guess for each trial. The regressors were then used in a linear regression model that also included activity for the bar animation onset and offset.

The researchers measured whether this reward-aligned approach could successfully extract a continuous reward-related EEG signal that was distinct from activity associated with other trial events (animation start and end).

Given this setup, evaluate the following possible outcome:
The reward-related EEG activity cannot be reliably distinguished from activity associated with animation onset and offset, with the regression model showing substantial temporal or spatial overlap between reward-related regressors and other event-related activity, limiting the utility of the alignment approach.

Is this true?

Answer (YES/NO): NO